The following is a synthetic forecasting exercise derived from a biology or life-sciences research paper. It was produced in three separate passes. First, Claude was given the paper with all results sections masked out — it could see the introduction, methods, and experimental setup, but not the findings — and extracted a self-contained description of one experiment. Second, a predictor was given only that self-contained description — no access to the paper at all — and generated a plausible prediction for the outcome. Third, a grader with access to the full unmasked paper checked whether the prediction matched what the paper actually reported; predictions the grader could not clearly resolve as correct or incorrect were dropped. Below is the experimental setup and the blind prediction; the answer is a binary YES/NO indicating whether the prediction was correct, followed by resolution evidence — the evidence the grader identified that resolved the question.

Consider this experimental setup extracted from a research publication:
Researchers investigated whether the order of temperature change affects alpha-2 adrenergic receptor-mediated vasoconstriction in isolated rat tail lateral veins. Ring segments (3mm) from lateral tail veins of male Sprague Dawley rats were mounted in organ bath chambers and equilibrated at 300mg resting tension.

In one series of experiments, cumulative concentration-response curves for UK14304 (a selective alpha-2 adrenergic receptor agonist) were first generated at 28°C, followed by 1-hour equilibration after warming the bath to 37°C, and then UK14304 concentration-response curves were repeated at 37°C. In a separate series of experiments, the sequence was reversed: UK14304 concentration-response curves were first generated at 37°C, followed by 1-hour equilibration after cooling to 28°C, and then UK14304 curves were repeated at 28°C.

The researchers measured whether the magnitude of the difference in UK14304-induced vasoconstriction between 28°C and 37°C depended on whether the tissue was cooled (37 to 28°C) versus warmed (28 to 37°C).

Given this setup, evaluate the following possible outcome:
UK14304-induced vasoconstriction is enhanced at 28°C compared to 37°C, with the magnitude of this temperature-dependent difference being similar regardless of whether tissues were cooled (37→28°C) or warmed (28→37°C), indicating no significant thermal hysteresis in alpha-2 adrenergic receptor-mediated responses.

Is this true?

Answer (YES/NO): YES